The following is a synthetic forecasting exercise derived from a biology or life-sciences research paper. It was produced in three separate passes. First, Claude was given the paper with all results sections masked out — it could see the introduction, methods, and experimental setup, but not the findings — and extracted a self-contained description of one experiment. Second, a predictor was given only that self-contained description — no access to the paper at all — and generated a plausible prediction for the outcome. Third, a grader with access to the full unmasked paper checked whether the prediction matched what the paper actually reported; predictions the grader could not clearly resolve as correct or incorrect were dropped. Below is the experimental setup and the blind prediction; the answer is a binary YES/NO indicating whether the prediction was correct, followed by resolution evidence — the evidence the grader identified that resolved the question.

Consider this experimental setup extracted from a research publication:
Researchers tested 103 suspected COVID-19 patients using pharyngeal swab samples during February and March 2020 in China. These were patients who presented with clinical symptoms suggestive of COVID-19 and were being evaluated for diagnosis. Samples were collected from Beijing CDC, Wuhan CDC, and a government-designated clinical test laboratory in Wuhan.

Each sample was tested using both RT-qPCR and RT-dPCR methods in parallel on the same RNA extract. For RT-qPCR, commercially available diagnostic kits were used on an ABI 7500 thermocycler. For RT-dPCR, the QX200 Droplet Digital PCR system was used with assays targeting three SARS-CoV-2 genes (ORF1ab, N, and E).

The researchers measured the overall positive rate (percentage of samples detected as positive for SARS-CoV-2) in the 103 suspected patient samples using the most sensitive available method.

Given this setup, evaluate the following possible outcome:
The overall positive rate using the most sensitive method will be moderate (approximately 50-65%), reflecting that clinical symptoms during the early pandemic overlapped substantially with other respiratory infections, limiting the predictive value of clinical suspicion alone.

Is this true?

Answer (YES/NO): NO